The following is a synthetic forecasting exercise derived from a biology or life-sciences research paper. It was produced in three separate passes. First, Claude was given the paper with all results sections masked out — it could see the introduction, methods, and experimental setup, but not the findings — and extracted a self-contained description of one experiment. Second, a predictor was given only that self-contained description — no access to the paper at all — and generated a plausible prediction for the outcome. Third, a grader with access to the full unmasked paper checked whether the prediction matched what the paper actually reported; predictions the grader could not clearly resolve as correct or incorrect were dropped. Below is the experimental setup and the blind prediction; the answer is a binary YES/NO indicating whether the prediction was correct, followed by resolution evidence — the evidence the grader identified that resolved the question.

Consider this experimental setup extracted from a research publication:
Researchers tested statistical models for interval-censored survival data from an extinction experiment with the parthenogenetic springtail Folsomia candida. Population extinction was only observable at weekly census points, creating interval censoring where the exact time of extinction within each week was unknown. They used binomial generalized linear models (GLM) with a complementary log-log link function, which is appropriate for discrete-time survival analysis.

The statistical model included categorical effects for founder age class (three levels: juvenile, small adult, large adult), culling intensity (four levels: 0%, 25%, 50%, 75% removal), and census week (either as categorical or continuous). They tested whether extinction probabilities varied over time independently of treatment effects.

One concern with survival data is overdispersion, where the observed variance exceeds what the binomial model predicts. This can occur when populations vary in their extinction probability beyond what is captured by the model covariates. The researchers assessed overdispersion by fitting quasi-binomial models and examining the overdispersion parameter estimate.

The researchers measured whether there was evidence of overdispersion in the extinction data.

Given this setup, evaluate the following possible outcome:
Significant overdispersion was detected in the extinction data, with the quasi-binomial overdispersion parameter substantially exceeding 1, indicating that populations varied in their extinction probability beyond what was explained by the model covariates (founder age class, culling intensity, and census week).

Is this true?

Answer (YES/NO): NO